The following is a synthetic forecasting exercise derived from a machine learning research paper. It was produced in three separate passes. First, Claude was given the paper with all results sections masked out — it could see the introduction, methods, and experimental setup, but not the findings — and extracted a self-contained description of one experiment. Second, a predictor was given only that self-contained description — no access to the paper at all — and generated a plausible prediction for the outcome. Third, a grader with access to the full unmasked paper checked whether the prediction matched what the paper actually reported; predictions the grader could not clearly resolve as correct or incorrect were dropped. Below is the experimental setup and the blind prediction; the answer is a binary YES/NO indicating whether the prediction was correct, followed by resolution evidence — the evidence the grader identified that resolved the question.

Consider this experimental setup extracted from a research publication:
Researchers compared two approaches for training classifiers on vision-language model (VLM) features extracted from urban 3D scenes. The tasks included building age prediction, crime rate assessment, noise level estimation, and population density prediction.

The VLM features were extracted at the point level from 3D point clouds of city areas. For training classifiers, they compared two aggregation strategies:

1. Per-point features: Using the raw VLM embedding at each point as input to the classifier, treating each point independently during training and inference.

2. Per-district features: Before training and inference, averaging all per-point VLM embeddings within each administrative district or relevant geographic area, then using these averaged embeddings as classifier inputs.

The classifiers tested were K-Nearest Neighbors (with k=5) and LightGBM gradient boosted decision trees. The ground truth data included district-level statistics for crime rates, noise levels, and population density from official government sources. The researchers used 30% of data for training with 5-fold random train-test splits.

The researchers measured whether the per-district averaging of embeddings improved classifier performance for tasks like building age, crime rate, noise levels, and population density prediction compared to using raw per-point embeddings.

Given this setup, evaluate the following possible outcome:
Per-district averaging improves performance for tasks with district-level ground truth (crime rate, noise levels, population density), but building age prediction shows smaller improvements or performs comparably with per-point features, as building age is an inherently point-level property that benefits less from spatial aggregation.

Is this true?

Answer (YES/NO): NO